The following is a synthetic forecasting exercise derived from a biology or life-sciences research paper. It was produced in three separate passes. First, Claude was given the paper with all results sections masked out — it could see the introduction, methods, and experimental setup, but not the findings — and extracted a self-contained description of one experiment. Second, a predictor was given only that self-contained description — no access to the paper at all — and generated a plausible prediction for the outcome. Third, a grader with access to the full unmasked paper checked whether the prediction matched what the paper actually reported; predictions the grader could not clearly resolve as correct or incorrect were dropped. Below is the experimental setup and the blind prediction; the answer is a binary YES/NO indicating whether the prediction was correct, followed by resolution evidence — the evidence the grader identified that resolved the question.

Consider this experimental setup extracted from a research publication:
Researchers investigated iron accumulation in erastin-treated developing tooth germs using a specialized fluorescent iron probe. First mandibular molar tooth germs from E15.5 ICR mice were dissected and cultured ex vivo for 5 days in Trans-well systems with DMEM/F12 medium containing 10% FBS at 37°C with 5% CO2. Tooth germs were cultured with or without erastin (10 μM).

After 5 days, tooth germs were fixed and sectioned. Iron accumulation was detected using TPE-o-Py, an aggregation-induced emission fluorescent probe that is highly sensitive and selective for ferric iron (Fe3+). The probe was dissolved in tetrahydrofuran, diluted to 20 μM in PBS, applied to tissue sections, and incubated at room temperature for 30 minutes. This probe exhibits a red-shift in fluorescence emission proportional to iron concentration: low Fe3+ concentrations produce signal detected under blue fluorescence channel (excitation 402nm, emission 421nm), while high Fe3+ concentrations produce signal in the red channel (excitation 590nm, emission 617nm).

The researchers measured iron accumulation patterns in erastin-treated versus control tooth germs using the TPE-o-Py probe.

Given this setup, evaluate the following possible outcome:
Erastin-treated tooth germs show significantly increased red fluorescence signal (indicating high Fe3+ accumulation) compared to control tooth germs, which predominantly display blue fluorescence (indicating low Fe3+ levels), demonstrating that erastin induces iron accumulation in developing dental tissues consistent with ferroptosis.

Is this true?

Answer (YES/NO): YES